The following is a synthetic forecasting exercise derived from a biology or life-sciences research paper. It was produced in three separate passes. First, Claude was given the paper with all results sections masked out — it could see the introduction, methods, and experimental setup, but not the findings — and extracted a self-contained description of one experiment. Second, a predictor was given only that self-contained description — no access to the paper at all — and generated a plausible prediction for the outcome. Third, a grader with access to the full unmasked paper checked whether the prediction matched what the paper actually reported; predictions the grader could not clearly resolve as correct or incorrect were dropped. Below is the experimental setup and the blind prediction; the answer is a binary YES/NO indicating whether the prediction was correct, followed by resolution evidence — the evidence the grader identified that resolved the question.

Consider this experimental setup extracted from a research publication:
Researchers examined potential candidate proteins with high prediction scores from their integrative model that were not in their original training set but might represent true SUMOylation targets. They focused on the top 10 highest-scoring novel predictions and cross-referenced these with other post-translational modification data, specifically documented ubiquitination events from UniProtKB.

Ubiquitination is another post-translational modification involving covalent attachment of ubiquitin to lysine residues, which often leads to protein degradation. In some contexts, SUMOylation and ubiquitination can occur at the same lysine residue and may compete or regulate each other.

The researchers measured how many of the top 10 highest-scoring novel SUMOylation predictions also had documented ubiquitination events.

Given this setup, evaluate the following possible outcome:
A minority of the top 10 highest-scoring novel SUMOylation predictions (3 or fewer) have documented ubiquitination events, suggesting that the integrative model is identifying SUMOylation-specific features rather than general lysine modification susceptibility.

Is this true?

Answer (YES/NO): NO